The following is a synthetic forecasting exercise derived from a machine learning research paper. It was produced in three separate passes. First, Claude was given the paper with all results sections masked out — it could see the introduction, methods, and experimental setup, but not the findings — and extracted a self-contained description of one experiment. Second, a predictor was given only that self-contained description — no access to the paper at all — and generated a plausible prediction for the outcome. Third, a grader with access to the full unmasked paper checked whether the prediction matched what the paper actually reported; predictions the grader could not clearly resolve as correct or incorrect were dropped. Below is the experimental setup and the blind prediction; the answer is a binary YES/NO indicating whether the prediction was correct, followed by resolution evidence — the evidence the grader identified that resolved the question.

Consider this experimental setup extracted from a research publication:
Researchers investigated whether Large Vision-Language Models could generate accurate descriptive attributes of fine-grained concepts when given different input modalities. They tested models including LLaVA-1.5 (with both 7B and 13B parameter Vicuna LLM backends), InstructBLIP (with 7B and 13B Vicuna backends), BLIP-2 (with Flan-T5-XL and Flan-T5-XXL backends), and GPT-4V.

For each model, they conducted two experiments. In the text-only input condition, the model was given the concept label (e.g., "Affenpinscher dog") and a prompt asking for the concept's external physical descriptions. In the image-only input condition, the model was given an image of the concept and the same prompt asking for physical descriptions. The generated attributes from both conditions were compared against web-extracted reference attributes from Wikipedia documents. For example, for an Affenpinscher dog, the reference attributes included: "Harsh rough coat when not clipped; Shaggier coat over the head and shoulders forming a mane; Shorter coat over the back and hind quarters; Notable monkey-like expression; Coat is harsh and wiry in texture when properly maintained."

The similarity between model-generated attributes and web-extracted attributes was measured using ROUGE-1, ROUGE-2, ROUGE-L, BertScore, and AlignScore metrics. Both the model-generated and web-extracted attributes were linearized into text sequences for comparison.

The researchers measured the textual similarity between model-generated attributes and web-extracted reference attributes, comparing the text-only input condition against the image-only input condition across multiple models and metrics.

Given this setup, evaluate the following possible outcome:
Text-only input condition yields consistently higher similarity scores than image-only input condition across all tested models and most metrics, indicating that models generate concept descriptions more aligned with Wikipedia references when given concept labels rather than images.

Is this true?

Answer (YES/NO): YES